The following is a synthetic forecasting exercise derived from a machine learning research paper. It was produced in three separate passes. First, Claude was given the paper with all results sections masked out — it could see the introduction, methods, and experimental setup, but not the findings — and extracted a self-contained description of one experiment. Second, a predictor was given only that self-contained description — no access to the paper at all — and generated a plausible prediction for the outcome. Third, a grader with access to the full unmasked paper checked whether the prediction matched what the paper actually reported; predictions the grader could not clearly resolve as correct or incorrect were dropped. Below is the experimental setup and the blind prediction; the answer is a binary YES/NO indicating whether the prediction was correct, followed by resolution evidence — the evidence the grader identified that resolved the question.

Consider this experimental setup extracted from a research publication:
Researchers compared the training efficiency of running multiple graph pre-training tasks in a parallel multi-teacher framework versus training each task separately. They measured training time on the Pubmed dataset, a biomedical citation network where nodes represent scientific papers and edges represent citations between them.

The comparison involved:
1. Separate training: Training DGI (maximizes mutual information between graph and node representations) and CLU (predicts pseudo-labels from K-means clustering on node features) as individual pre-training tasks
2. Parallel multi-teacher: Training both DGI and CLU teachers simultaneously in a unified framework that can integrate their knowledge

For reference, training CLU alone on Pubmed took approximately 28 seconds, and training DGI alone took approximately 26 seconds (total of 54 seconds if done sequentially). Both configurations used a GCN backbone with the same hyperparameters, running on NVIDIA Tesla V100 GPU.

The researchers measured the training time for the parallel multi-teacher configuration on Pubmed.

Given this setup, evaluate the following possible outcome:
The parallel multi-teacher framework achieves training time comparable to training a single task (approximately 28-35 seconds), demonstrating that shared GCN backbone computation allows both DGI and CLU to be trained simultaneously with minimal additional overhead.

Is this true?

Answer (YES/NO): YES